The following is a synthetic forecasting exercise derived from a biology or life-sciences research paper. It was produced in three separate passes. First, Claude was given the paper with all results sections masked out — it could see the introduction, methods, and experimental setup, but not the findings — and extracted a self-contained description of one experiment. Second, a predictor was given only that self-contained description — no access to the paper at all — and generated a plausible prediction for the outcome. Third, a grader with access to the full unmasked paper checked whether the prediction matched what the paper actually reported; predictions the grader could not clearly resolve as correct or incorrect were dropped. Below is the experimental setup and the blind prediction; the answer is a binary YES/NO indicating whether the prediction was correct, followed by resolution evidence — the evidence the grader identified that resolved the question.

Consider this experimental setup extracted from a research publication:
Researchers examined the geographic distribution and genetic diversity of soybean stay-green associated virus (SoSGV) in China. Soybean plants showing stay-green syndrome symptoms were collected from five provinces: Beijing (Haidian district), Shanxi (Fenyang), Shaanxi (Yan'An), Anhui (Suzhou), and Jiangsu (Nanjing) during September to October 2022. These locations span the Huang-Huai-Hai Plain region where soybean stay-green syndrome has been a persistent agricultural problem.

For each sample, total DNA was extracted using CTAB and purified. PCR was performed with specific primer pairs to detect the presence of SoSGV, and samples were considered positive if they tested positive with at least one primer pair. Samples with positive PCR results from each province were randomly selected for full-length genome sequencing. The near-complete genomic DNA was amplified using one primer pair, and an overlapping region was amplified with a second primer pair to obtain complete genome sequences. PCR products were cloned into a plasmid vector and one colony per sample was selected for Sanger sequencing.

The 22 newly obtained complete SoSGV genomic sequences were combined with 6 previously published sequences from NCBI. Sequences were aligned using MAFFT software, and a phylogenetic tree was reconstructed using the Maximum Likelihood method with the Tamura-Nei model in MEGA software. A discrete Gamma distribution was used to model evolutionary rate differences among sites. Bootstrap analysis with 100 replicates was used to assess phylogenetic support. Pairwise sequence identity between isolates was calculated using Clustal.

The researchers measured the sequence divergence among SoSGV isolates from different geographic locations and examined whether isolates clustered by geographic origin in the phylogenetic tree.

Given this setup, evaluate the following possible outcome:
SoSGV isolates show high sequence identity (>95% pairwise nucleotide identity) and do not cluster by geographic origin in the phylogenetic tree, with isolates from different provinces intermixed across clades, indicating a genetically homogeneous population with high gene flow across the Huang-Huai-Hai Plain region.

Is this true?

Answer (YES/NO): NO